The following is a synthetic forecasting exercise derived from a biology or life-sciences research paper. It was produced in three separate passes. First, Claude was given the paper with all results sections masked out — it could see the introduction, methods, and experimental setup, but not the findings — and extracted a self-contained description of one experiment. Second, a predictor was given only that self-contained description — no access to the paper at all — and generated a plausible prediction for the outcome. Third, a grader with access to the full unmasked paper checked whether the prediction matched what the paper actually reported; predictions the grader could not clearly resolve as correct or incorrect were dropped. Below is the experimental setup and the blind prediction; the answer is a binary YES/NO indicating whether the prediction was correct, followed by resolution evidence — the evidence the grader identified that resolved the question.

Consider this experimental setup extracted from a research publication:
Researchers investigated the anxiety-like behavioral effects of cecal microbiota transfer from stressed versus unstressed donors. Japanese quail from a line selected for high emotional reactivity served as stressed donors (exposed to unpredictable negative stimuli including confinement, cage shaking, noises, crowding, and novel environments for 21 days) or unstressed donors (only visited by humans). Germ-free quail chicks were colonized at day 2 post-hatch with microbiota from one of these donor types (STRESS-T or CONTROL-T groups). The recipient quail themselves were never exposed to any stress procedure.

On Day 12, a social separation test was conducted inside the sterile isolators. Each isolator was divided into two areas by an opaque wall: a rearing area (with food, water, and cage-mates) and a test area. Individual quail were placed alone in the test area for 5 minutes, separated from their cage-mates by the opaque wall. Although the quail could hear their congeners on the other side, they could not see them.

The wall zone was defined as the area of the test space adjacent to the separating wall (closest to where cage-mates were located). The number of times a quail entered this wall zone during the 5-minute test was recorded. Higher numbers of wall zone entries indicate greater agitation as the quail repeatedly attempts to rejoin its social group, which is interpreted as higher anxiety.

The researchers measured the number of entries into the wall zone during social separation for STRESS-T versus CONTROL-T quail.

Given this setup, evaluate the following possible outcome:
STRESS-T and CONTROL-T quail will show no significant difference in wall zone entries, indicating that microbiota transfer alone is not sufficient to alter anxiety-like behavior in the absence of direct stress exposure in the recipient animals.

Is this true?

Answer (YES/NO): NO